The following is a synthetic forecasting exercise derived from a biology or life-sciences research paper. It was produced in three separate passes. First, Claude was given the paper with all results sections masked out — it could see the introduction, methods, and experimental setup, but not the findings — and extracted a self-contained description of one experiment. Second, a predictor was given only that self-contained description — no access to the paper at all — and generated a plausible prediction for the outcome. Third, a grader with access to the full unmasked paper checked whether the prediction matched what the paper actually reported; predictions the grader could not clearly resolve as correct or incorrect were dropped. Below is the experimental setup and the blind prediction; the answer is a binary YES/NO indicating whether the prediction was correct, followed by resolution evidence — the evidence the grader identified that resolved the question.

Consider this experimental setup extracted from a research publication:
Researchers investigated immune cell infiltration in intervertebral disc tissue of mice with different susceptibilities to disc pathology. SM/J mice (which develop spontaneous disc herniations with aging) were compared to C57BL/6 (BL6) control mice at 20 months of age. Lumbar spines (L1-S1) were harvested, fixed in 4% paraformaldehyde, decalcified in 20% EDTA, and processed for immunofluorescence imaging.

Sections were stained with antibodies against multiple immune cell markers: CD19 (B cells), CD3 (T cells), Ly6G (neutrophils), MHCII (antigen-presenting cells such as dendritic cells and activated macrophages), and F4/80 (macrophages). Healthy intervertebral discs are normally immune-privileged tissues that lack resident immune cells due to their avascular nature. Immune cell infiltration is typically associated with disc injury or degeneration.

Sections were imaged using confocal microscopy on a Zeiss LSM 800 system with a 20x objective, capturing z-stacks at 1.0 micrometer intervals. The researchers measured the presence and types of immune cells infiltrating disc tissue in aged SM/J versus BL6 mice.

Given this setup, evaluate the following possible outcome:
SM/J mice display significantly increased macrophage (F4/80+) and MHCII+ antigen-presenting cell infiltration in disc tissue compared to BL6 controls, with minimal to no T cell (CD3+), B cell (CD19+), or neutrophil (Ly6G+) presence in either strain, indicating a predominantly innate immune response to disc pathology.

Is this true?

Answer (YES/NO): NO